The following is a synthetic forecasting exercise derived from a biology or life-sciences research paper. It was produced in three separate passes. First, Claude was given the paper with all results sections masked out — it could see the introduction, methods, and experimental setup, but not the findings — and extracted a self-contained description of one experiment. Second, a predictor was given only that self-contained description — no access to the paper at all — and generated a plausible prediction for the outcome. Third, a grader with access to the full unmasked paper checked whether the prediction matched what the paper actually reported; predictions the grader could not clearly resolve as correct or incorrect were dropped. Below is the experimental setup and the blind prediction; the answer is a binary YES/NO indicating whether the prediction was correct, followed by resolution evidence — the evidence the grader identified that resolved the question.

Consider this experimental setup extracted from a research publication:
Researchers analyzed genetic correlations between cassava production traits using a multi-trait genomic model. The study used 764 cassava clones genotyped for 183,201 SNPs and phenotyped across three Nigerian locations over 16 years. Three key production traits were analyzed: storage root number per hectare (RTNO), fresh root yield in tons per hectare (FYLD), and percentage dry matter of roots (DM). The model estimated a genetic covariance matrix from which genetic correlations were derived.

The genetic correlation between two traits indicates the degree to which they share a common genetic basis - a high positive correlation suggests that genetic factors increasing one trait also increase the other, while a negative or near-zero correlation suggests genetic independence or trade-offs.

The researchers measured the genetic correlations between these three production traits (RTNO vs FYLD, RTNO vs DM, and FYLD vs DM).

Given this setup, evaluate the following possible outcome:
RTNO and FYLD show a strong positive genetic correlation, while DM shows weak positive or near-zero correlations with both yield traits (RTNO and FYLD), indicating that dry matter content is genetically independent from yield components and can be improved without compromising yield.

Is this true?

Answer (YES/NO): NO